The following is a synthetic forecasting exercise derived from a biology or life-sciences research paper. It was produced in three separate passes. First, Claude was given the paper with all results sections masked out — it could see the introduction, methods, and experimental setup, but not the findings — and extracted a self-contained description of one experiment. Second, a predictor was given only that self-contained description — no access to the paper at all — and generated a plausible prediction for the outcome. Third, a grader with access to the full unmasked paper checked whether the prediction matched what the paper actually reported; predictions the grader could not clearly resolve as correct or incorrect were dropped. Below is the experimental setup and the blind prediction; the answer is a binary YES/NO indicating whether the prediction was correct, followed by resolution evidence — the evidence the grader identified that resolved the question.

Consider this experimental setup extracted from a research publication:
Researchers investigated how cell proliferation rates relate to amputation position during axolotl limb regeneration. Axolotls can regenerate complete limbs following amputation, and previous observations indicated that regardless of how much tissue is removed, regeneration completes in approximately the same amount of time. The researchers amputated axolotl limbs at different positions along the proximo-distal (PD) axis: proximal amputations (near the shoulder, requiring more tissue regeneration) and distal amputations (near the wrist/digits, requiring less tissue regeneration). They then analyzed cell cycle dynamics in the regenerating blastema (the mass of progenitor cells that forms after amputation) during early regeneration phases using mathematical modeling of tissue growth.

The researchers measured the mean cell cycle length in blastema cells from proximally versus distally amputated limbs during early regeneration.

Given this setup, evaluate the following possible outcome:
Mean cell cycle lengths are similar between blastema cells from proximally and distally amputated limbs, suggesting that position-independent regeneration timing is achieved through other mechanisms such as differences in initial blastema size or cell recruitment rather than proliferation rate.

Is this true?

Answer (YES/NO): NO